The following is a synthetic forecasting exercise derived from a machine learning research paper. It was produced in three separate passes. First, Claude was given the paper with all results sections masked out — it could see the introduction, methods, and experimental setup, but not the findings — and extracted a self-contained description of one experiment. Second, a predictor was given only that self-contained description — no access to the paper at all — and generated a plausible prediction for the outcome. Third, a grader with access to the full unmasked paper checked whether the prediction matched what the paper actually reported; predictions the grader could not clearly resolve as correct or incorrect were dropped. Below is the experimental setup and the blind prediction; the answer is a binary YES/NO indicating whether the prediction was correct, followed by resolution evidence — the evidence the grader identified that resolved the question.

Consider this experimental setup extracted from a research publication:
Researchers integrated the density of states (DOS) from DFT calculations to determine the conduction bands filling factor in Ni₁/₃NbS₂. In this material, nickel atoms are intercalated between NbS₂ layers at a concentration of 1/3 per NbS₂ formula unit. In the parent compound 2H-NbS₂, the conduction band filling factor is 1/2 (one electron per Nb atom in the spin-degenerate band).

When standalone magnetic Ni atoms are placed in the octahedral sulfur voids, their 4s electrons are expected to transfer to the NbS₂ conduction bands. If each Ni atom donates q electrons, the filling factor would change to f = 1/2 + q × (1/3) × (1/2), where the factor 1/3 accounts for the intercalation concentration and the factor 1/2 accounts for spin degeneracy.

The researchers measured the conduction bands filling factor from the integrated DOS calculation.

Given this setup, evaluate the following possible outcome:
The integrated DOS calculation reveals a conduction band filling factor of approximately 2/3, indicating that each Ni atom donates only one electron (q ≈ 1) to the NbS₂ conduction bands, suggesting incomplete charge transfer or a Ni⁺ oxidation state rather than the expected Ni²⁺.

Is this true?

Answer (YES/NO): NO